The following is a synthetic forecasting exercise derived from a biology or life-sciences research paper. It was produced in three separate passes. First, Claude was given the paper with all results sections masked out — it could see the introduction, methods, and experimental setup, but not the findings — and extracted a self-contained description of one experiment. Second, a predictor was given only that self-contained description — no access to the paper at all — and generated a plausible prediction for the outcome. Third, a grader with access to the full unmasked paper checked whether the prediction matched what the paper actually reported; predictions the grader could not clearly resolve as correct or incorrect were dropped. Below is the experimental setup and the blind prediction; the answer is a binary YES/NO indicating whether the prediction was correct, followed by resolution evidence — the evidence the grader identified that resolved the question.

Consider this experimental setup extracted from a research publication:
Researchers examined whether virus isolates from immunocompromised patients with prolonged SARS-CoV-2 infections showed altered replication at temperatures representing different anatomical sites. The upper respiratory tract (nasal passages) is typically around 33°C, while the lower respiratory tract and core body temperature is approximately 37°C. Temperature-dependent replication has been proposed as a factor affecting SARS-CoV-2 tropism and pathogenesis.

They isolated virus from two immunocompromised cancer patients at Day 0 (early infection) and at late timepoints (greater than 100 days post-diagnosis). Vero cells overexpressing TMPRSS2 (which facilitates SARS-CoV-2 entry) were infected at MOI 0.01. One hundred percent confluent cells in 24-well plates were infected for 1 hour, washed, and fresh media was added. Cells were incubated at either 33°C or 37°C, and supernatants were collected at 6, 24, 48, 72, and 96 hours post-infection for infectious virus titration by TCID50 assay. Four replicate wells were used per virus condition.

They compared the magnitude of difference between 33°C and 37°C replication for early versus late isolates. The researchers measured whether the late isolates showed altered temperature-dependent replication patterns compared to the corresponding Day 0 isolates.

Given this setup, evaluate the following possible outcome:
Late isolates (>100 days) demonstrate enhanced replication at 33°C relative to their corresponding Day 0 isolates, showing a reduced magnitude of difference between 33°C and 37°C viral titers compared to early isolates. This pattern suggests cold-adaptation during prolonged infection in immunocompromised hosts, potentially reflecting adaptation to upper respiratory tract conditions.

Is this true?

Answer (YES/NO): NO